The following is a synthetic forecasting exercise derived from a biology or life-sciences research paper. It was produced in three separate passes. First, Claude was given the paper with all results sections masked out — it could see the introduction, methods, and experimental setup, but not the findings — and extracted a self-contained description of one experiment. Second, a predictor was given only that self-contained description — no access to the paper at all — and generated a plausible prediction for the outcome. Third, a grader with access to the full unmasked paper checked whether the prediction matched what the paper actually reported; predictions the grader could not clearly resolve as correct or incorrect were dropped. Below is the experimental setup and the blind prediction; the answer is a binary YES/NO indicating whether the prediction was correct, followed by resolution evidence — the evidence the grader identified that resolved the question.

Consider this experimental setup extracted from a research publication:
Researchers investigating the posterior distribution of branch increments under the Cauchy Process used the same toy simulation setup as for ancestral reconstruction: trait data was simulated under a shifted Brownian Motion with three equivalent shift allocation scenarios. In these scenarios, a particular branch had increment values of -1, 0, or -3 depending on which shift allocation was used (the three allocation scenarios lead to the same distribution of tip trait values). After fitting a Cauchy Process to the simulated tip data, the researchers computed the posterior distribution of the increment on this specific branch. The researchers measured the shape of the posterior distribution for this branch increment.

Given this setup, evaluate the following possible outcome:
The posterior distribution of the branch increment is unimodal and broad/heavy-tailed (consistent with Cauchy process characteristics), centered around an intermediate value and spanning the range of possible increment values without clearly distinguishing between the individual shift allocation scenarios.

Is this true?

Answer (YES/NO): NO